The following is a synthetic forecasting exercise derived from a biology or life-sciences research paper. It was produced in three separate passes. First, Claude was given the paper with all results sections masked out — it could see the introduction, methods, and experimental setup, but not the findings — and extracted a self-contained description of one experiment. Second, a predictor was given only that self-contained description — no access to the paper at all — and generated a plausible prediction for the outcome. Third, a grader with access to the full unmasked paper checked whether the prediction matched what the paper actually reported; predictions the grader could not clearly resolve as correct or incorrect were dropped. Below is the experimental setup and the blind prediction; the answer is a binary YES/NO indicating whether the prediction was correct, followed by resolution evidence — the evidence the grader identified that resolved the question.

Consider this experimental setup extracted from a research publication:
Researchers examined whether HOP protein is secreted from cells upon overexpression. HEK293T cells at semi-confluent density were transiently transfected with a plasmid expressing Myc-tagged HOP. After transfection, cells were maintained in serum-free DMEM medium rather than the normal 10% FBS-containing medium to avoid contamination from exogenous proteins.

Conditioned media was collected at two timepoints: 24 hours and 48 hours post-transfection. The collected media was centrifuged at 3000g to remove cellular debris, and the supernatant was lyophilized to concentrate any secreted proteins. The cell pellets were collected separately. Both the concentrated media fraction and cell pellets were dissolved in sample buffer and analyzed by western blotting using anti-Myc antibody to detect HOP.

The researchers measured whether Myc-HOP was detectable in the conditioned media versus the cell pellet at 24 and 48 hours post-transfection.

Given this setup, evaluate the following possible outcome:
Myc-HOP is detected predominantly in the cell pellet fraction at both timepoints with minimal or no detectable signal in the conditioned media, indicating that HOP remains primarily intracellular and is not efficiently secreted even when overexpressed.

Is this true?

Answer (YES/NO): YES